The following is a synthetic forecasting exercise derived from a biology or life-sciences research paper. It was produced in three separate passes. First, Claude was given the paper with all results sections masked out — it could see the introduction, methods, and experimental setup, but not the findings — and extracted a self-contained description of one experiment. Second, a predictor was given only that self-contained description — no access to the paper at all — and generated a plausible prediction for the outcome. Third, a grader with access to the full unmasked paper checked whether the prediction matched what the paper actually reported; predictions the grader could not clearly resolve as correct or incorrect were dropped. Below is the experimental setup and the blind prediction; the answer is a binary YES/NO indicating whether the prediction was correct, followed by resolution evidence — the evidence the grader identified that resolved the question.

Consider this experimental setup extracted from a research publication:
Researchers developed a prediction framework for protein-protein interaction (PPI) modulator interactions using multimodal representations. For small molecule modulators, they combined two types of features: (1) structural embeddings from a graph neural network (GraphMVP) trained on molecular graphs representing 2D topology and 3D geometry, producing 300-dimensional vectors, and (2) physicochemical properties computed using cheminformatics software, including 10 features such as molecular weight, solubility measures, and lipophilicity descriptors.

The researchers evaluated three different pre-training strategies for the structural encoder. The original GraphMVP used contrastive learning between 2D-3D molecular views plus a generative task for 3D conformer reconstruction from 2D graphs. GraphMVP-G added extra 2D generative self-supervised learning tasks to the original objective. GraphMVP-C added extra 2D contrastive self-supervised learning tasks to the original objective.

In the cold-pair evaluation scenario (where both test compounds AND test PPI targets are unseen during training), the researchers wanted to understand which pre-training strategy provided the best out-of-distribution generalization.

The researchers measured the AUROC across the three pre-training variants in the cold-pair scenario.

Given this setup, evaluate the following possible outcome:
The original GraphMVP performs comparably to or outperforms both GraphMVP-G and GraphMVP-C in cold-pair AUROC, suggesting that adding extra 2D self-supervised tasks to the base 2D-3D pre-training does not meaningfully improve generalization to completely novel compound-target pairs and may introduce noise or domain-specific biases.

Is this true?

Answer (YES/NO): NO